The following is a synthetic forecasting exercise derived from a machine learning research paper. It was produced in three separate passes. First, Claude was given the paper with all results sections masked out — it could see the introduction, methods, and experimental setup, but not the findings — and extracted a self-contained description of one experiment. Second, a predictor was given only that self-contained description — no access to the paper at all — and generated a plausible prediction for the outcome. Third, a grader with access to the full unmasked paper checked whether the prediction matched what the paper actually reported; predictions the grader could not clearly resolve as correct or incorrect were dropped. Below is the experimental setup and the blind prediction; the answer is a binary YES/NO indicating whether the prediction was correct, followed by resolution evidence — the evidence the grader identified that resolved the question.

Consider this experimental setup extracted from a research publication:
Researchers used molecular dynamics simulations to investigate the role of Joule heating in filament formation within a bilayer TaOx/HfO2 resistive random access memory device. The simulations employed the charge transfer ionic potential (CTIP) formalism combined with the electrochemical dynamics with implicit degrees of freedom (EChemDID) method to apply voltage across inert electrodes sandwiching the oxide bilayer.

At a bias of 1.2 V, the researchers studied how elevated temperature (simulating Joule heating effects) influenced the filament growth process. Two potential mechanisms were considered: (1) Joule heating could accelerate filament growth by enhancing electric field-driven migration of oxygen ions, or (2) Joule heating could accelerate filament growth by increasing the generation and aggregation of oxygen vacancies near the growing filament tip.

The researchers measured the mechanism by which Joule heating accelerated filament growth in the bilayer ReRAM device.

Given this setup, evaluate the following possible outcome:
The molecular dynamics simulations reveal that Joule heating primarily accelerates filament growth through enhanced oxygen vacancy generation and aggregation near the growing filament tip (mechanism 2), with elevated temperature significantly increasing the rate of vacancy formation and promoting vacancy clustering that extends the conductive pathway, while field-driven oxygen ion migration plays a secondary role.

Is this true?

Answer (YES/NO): YES